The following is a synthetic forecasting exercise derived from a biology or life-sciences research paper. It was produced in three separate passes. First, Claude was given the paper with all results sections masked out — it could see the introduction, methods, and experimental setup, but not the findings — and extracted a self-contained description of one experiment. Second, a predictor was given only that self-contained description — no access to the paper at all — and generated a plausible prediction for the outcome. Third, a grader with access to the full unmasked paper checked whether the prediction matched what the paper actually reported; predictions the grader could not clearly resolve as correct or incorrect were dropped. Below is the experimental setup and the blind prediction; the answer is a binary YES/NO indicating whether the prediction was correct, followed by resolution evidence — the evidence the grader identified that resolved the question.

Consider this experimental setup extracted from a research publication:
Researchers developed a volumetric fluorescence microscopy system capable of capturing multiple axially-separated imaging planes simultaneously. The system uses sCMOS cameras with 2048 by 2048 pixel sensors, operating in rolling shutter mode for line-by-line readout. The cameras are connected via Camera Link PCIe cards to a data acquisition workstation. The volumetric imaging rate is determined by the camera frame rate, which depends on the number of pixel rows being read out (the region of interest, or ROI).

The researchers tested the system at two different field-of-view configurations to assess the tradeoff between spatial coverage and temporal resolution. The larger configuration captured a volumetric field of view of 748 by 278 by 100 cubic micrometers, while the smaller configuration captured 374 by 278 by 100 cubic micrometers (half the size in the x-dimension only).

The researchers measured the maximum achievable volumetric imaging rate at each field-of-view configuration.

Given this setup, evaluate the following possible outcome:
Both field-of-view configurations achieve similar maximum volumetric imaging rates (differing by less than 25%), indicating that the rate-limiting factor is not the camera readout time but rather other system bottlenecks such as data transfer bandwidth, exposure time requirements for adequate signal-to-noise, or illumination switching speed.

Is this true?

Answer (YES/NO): NO